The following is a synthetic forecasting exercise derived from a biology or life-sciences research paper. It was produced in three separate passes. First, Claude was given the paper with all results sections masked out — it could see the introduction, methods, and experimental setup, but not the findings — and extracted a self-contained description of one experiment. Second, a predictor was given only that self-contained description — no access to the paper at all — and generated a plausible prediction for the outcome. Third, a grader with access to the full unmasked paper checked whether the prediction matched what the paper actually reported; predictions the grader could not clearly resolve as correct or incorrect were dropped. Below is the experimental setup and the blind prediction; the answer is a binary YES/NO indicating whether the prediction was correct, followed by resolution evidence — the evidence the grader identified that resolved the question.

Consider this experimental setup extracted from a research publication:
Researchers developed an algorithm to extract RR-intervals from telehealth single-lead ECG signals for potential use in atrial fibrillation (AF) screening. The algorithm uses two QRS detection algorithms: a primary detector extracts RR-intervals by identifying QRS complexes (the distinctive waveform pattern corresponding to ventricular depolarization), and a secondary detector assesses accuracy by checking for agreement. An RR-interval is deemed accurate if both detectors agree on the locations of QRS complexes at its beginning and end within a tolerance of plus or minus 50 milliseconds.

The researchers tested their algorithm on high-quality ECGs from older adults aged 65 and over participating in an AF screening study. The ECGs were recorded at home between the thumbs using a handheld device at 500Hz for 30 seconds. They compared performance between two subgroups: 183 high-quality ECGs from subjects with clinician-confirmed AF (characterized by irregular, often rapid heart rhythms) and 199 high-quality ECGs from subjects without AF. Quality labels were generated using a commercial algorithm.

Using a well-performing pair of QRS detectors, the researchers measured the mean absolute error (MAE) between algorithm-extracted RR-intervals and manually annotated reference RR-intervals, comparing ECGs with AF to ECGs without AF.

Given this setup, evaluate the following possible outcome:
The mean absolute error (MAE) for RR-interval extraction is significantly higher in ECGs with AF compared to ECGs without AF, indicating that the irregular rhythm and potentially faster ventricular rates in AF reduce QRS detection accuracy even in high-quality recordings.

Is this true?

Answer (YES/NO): YES